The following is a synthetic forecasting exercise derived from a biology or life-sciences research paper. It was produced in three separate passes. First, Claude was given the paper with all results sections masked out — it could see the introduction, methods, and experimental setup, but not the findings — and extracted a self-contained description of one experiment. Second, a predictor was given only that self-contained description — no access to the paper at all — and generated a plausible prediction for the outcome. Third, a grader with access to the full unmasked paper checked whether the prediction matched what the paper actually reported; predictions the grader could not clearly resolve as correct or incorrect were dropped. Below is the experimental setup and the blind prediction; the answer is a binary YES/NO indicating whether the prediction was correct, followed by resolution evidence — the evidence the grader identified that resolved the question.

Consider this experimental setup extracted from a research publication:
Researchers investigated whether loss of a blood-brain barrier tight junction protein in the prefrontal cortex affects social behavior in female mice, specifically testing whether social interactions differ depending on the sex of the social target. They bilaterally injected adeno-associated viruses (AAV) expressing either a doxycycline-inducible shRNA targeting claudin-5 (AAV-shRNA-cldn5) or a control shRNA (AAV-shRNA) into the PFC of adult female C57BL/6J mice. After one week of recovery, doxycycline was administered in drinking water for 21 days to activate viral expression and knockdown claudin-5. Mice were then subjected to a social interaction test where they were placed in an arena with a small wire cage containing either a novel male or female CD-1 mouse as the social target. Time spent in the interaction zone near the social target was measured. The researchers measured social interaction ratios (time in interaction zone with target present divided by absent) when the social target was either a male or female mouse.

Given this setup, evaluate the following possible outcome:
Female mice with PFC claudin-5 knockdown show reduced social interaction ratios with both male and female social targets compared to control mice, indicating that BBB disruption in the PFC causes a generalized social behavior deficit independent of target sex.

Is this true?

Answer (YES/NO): NO